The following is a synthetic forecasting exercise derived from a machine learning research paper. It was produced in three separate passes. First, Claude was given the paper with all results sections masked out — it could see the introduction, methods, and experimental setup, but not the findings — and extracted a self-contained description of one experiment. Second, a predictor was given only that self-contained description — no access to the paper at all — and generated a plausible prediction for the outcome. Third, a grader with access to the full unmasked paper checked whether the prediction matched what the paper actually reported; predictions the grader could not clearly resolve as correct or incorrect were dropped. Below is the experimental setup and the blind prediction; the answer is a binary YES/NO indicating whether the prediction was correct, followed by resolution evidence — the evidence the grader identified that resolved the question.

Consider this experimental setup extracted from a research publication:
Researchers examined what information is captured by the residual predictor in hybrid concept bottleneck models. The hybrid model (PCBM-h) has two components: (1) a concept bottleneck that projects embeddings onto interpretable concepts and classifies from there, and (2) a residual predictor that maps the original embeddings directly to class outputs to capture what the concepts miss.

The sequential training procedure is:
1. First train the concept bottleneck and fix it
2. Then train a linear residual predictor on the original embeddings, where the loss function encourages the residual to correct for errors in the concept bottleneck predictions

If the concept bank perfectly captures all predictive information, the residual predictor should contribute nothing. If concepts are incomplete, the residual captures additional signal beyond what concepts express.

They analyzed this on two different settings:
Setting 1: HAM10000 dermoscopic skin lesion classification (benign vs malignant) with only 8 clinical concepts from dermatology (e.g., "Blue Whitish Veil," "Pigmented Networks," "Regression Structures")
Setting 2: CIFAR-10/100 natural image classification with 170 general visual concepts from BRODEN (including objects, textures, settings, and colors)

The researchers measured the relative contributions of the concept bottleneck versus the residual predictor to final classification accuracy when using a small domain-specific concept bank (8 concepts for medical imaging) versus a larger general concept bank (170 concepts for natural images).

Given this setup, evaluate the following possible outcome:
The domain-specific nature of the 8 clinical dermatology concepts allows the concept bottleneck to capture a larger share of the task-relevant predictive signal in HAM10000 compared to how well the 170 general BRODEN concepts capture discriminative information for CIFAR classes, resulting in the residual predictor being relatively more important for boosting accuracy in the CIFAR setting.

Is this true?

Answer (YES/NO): YES